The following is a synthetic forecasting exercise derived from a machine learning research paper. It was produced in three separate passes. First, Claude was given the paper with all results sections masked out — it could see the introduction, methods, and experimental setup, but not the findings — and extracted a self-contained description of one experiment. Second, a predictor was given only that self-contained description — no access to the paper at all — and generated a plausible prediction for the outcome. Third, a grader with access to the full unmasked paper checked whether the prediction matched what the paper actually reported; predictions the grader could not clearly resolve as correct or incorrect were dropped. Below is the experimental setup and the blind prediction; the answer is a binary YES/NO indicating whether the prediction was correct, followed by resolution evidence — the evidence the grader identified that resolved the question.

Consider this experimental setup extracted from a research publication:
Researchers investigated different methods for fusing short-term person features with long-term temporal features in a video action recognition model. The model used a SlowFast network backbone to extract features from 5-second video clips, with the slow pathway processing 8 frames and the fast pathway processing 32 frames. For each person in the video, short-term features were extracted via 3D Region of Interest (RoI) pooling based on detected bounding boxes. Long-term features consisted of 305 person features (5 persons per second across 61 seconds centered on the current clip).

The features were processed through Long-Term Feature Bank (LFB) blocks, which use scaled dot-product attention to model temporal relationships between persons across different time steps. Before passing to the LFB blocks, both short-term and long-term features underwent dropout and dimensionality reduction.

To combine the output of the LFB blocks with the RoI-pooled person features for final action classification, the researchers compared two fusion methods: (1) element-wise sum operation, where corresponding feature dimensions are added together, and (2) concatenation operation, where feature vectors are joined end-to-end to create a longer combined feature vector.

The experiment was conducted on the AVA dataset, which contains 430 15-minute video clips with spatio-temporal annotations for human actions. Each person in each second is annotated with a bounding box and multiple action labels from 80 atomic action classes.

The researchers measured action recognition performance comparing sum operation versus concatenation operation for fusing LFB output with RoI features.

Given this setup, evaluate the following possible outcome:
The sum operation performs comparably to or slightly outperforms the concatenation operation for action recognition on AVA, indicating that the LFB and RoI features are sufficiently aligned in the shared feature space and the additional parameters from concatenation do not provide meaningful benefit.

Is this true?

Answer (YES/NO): NO